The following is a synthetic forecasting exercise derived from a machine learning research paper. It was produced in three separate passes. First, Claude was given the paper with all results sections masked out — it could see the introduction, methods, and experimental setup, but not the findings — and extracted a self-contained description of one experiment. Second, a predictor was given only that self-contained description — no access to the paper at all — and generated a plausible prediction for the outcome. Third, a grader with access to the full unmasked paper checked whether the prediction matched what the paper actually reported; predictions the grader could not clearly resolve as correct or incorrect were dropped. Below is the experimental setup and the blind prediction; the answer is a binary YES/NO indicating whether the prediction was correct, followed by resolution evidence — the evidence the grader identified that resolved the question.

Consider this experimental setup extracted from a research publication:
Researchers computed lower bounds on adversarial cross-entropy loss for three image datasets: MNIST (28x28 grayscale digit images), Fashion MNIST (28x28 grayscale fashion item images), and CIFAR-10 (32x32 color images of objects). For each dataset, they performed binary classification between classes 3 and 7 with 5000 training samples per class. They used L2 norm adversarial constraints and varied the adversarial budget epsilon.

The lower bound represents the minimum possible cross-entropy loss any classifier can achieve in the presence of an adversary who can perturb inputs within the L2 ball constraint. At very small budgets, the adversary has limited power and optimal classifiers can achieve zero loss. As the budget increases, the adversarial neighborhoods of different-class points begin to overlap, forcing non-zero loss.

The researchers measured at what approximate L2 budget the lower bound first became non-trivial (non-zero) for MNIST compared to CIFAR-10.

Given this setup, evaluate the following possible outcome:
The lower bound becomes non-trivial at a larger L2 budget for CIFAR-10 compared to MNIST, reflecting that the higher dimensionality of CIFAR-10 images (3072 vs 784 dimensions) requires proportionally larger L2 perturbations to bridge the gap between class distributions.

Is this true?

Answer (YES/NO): YES